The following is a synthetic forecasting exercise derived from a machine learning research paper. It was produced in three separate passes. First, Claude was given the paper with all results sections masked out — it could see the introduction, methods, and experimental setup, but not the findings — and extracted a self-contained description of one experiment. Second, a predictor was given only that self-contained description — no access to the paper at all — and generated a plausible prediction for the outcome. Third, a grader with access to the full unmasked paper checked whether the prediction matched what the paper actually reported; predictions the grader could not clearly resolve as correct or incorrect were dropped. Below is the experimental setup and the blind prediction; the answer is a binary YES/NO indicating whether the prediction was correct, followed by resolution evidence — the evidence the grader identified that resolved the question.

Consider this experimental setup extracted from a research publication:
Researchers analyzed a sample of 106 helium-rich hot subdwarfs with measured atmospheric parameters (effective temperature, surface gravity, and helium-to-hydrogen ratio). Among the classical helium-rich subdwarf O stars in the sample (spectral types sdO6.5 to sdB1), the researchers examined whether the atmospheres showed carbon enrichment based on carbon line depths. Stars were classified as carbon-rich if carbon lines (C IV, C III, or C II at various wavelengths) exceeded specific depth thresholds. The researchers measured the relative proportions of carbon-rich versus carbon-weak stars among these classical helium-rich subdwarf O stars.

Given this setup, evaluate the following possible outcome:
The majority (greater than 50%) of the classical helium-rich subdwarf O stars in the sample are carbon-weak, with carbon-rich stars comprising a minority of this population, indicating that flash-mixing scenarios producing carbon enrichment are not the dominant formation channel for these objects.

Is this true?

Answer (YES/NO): YES